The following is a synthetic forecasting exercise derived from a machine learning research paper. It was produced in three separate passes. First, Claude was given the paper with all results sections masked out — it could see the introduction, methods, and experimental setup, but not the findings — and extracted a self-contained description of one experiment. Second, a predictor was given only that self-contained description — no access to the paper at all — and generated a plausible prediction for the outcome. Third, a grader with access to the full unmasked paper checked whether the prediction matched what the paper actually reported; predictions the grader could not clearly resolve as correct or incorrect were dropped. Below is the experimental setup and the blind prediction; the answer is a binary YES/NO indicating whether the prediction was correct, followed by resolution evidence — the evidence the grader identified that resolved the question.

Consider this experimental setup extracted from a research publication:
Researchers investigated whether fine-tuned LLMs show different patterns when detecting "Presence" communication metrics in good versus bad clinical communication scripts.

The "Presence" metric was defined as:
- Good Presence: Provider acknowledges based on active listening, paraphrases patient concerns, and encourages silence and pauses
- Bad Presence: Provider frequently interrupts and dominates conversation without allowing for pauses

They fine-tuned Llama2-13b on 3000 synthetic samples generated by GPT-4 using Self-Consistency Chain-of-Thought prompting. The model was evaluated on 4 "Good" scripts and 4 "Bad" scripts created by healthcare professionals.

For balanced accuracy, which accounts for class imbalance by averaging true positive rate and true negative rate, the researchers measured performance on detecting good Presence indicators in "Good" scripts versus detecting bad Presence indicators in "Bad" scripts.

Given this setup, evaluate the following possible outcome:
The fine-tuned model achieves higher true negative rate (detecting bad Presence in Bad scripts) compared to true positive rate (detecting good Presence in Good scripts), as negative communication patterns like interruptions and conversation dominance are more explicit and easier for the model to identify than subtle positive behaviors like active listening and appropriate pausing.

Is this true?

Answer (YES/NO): NO